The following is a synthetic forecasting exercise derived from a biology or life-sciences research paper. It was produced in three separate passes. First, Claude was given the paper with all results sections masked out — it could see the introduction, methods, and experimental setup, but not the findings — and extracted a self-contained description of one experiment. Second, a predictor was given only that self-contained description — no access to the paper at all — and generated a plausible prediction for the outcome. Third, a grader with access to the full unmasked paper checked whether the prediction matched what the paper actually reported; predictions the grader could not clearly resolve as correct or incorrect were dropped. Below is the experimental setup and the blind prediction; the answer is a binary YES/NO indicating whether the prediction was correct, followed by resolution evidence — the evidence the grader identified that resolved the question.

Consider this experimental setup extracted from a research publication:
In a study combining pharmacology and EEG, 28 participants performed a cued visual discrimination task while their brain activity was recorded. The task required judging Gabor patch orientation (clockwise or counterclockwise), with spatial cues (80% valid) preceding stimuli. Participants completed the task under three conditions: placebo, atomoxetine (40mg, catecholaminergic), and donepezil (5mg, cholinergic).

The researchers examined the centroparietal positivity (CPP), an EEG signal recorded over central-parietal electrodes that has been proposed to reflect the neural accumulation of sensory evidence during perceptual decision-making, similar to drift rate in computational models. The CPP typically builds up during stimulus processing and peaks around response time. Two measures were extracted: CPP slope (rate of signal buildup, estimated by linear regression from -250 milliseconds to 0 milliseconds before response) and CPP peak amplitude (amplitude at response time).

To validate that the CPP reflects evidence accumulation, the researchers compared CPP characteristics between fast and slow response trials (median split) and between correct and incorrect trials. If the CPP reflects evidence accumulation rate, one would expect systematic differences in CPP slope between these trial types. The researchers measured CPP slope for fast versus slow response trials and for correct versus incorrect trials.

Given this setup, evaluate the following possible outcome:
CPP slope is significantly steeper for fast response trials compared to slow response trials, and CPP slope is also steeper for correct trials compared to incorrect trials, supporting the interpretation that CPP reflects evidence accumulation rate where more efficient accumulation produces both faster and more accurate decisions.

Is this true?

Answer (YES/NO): YES